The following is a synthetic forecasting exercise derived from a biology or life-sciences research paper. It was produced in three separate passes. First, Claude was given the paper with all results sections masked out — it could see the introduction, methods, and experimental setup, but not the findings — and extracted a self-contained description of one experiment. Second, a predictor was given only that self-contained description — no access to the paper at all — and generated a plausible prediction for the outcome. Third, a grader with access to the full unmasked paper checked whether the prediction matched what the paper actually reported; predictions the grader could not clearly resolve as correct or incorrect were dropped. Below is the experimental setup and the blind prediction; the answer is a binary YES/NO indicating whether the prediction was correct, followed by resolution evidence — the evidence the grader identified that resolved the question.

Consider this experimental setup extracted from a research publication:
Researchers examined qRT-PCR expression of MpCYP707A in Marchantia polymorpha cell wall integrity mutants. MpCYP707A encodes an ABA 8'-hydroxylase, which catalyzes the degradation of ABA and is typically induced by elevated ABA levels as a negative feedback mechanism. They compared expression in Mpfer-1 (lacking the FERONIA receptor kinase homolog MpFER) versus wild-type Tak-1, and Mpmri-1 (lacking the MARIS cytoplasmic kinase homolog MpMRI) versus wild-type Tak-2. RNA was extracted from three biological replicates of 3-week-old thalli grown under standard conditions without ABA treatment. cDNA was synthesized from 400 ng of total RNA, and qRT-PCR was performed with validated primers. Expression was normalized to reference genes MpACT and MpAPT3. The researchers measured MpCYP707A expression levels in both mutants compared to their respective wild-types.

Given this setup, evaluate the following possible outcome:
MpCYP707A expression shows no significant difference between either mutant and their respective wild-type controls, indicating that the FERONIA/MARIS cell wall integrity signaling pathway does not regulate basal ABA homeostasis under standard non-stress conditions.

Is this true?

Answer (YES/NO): NO